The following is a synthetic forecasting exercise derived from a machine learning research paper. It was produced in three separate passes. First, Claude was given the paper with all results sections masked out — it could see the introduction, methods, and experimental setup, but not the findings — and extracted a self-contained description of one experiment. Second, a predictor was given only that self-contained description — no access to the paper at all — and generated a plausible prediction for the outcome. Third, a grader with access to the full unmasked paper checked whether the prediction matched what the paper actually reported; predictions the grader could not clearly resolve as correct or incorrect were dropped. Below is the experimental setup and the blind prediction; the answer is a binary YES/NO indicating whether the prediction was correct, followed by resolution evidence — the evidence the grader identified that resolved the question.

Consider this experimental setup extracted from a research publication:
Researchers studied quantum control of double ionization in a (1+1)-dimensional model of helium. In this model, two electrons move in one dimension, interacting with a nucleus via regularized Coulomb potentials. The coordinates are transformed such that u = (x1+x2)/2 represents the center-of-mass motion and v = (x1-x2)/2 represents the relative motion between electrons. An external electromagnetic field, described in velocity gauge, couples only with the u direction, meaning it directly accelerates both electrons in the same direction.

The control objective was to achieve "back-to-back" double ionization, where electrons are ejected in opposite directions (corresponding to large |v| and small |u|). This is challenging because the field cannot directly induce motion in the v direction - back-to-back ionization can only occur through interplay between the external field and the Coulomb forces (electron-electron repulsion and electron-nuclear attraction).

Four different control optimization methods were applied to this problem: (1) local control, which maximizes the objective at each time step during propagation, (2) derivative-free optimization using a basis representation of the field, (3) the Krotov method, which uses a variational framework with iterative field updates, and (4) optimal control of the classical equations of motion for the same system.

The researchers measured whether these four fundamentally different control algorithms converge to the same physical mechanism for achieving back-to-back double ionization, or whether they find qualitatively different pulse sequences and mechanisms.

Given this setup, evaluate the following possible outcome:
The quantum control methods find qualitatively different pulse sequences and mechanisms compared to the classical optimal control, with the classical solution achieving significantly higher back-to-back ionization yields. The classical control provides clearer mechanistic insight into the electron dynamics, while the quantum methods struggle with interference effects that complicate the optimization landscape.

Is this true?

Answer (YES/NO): NO